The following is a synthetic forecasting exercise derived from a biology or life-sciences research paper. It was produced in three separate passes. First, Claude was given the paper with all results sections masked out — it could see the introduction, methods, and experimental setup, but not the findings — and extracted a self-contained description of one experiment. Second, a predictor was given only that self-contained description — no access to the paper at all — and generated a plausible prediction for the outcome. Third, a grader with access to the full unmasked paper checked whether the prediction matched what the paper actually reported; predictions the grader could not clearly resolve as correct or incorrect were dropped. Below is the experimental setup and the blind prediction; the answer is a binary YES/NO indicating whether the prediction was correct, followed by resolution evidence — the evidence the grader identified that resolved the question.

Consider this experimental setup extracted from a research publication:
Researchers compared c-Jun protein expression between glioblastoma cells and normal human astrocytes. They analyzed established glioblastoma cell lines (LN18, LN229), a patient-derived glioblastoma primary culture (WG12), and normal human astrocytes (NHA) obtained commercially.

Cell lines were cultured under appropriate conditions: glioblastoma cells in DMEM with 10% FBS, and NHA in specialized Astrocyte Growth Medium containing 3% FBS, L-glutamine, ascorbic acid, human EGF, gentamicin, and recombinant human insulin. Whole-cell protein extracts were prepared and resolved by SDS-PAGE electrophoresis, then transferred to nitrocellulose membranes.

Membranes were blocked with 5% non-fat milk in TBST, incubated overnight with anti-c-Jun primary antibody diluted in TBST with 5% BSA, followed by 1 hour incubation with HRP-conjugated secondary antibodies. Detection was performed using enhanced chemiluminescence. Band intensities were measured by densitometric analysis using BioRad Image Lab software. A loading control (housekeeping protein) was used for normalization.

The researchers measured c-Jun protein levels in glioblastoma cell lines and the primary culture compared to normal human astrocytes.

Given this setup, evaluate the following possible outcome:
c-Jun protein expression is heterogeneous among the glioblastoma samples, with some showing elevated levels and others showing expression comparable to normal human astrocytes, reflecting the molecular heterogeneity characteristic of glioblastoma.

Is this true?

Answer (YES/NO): NO